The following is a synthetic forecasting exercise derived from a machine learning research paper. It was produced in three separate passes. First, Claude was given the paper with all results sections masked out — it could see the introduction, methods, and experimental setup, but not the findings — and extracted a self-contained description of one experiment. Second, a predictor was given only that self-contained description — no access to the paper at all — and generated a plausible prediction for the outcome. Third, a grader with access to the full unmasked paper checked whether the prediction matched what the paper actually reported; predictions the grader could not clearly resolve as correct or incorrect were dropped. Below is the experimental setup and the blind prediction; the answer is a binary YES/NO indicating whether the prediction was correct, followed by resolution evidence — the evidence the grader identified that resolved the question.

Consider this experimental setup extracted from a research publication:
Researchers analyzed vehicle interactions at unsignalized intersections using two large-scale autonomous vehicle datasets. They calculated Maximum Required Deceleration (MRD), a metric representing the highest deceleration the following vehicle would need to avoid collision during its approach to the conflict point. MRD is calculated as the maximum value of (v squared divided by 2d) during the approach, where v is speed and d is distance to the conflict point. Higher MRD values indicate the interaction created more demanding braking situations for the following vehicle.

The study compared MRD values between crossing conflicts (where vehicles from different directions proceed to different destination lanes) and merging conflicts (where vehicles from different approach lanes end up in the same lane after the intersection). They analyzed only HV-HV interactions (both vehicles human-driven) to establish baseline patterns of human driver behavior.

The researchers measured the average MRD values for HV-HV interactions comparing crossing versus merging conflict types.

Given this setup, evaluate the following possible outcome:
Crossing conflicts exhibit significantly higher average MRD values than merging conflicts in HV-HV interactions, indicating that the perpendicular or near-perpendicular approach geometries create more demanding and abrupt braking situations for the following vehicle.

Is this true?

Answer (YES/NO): NO